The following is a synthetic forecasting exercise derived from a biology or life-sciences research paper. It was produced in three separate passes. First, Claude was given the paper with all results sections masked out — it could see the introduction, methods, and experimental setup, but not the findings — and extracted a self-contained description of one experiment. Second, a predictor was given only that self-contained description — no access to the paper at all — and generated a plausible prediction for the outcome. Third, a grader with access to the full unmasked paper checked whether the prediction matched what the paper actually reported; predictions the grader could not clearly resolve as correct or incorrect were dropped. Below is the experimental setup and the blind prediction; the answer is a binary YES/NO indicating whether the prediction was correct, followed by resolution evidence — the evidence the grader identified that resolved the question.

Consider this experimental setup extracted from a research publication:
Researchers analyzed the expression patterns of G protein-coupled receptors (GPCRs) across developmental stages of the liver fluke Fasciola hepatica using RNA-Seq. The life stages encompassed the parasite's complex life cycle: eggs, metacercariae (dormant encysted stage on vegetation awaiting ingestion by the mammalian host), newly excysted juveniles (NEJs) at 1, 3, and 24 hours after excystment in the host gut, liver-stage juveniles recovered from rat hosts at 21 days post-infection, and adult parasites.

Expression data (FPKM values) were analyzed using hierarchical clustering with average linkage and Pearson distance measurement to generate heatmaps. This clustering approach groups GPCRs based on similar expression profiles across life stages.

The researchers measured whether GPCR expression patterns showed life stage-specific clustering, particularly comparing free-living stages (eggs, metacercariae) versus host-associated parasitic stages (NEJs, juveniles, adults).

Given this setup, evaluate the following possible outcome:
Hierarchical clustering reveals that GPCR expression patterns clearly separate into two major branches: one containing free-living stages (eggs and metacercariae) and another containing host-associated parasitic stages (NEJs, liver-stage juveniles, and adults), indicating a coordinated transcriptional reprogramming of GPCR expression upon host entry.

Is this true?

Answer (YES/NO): NO